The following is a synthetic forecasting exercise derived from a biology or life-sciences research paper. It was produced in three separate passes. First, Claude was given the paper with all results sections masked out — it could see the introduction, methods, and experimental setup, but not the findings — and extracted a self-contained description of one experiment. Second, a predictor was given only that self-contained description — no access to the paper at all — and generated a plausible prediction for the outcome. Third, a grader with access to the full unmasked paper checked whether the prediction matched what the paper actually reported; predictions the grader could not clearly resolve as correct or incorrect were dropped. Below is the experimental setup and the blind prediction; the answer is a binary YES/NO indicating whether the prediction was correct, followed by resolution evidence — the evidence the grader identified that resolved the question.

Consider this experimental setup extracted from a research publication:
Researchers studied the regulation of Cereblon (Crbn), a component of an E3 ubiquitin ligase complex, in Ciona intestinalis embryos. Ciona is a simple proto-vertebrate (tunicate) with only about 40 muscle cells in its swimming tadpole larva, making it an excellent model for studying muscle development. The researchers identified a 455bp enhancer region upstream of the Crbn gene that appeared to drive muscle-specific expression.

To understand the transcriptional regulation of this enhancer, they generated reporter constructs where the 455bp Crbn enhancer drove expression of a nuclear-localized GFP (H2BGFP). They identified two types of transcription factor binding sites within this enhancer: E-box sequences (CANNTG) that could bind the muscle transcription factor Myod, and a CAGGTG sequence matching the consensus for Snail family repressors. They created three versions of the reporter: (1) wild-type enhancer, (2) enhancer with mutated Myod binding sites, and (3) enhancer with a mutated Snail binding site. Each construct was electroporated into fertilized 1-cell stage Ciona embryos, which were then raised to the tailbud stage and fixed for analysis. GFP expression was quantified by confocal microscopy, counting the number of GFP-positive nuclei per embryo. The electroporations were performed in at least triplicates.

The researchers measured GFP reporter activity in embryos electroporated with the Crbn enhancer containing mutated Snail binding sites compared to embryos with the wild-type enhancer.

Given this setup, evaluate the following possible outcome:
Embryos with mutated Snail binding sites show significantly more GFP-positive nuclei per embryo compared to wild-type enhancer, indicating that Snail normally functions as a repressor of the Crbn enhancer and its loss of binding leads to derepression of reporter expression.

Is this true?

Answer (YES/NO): NO